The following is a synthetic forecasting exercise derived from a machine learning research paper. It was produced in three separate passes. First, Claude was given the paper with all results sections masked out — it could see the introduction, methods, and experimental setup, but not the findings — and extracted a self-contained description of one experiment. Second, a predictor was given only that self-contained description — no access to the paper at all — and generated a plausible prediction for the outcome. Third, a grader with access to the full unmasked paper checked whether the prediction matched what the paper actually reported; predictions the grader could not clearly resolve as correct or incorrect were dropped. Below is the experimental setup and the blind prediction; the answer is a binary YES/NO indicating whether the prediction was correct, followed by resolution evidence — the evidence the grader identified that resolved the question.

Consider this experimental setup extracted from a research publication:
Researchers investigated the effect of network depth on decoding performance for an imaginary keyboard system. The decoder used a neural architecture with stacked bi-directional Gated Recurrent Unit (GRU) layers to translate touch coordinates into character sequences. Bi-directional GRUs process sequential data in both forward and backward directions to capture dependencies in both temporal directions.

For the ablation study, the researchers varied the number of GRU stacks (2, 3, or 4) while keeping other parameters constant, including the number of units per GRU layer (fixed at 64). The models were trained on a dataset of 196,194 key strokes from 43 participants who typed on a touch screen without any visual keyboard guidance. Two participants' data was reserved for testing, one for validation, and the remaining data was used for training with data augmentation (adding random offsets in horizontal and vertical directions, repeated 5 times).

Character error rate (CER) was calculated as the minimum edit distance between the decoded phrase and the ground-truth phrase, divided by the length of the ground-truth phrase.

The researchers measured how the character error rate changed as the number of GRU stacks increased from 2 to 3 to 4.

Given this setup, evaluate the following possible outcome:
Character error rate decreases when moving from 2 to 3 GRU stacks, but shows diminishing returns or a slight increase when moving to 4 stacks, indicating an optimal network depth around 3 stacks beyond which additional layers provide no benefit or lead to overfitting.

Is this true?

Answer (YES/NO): YES